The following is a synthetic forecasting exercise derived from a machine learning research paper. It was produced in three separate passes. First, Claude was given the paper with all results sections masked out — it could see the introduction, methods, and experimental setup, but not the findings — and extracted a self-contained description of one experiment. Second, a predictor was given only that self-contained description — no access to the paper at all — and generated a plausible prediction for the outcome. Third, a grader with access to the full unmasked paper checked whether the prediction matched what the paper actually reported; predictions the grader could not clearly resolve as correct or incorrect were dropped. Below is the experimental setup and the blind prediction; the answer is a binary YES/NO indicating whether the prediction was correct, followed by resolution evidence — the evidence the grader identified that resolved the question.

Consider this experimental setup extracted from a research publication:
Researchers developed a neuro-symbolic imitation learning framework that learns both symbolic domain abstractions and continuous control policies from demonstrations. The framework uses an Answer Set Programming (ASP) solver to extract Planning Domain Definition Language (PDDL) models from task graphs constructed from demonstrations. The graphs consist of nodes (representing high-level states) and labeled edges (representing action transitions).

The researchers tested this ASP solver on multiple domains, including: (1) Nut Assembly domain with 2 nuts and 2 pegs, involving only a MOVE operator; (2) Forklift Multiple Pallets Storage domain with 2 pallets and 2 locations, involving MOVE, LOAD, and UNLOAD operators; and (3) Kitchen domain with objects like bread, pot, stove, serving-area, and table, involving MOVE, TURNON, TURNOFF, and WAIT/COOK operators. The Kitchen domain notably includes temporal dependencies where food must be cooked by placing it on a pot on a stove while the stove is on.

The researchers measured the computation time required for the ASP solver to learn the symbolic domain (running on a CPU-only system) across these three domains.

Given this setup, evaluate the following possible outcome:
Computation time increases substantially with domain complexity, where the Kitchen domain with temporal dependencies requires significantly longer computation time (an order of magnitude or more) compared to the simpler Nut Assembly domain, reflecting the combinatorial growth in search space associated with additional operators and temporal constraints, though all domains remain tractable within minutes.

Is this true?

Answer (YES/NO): NO